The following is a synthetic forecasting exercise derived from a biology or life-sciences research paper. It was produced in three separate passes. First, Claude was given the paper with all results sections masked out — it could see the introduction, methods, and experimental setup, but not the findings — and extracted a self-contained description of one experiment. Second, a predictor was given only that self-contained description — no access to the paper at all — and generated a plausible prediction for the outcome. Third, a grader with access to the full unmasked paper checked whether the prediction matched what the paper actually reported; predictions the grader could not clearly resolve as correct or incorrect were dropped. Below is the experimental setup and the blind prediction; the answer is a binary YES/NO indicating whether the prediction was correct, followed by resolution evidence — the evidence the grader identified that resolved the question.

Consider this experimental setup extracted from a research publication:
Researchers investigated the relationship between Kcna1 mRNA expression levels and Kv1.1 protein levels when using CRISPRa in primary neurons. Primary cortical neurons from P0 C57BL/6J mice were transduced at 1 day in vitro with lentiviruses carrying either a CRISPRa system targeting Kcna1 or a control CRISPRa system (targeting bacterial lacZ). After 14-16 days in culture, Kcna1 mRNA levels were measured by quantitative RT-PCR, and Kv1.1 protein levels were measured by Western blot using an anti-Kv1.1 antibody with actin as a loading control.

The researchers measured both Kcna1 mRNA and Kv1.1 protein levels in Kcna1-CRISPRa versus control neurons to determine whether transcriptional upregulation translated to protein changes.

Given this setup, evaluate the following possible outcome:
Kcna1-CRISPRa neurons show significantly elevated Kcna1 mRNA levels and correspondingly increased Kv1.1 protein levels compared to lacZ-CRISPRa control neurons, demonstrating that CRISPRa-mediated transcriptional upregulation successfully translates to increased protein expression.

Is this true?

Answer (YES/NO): YES